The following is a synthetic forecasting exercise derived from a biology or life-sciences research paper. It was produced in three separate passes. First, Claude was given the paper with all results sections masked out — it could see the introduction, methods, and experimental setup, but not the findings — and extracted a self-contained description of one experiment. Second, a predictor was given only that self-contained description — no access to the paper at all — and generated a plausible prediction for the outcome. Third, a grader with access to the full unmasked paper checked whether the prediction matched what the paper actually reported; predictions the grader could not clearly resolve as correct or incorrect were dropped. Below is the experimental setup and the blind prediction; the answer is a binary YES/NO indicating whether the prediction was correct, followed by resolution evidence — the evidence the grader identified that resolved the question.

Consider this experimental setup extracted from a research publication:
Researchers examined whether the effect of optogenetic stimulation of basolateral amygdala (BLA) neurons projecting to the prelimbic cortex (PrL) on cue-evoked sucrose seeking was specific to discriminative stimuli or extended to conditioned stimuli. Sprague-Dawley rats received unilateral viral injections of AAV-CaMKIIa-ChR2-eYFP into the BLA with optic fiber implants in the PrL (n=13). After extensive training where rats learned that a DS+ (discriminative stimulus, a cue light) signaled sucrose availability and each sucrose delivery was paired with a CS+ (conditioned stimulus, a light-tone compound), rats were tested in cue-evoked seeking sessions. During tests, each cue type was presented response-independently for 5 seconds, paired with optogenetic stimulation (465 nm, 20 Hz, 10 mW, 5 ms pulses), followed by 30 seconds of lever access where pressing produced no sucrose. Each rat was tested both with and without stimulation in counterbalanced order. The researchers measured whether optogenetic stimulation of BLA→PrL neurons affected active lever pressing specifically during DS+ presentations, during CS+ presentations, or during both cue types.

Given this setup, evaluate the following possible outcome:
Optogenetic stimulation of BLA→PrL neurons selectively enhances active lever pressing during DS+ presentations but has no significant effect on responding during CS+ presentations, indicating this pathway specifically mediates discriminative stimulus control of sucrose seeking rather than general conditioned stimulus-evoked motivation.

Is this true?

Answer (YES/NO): NO